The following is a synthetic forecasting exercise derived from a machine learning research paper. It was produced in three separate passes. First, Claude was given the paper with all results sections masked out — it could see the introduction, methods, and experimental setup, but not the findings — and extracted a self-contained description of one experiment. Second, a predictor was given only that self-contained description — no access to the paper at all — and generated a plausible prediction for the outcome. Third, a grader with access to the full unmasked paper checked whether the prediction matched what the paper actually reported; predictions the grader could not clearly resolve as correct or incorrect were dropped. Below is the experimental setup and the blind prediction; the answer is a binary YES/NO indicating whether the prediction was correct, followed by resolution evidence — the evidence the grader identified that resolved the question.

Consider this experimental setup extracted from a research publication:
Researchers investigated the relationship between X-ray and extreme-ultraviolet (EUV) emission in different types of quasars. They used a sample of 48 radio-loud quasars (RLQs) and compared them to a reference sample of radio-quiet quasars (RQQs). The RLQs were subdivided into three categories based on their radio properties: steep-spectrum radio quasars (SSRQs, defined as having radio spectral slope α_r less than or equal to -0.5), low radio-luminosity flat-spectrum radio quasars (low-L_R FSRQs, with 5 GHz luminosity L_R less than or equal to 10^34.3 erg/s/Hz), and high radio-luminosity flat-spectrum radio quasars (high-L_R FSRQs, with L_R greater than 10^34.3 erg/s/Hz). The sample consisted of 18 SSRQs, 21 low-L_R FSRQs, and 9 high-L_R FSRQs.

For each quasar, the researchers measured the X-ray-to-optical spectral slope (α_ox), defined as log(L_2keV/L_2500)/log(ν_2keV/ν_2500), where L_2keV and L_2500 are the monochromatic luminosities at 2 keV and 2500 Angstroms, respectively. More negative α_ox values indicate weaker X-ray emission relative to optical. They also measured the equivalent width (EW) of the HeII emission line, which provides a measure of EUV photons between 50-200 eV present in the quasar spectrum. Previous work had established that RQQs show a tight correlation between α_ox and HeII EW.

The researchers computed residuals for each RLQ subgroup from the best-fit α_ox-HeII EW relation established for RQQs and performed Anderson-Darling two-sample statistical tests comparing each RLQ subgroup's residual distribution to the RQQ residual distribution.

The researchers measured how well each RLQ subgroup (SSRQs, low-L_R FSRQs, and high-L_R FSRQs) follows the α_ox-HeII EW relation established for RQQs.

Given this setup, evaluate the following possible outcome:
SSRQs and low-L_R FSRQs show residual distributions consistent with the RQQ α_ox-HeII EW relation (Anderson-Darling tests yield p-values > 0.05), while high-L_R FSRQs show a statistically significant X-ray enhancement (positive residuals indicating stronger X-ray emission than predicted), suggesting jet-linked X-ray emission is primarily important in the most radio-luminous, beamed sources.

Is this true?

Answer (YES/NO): YES